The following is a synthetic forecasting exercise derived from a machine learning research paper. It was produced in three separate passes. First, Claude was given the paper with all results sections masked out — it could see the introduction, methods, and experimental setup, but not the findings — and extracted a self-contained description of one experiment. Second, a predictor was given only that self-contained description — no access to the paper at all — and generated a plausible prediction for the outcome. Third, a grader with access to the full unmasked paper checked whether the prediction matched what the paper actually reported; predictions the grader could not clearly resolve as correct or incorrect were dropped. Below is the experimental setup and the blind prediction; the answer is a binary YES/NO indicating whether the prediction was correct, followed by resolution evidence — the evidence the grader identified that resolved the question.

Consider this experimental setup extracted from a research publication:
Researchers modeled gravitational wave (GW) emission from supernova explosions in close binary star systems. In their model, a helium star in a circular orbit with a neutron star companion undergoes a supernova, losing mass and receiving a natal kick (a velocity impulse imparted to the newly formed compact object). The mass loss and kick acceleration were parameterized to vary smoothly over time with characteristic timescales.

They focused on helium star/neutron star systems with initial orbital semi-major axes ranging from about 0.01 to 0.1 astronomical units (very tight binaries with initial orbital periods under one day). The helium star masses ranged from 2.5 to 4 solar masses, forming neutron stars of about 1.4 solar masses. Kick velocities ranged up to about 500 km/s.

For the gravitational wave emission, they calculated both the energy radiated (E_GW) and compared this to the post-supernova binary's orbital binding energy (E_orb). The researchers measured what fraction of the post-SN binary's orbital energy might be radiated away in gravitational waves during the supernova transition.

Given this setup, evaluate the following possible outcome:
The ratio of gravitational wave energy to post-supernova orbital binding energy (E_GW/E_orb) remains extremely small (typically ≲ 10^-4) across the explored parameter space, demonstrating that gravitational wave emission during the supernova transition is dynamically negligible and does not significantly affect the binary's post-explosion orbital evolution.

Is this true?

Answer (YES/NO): NO